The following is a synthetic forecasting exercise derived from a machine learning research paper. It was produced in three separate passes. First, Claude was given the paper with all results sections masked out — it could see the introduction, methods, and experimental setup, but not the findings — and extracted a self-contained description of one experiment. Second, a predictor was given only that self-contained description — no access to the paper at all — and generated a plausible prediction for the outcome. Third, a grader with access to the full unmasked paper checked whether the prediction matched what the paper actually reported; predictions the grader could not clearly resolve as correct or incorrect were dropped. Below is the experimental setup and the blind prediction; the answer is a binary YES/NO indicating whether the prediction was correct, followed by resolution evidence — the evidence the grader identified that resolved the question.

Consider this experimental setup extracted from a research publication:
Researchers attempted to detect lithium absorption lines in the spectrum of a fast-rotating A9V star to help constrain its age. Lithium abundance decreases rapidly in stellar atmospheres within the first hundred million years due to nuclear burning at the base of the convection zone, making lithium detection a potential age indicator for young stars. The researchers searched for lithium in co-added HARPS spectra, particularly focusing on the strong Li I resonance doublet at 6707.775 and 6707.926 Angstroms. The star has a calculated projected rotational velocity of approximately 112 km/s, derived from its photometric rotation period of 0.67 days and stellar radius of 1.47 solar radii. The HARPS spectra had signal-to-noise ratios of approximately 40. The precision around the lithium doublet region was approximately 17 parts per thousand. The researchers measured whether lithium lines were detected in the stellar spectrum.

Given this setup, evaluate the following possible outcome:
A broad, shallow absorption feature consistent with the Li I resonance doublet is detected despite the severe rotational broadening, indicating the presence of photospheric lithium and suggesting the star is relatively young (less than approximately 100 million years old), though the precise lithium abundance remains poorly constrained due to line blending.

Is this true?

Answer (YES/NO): NO